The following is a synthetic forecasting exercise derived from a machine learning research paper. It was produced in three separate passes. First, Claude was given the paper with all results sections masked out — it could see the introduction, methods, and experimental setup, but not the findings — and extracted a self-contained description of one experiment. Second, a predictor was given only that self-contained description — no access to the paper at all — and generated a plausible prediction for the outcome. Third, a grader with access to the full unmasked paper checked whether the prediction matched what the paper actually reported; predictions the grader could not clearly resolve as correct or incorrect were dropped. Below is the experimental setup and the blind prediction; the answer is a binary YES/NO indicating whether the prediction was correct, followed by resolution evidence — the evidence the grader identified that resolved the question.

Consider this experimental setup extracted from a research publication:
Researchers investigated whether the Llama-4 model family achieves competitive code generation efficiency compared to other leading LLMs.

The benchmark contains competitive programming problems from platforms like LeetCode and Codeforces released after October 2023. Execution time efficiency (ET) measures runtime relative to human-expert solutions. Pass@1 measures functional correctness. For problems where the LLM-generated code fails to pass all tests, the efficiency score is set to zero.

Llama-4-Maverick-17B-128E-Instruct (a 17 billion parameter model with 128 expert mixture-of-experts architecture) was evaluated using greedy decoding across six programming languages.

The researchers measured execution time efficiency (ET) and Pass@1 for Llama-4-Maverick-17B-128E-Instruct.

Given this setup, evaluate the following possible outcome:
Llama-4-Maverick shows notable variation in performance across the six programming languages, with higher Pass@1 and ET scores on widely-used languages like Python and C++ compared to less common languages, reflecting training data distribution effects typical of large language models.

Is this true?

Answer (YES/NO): NO